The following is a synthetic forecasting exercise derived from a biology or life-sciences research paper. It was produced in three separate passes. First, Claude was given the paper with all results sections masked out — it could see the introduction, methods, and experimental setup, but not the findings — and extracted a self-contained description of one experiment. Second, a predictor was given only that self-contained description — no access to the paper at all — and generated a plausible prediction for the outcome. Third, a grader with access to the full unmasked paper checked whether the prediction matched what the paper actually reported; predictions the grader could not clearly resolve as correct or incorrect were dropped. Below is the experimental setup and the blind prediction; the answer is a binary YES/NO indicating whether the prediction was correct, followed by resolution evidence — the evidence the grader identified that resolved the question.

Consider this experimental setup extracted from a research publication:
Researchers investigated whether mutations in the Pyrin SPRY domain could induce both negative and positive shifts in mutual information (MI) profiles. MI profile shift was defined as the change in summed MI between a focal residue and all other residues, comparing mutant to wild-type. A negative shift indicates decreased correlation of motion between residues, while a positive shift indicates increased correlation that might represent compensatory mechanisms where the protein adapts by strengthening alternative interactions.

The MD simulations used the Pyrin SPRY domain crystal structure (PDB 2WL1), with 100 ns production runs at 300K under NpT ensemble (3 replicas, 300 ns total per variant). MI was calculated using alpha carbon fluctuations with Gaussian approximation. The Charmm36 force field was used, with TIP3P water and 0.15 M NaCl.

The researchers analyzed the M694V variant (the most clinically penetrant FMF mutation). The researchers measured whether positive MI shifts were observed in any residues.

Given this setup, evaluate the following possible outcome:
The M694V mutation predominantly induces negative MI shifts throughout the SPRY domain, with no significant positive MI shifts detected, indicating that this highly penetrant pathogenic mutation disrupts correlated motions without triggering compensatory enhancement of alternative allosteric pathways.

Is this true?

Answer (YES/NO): NO